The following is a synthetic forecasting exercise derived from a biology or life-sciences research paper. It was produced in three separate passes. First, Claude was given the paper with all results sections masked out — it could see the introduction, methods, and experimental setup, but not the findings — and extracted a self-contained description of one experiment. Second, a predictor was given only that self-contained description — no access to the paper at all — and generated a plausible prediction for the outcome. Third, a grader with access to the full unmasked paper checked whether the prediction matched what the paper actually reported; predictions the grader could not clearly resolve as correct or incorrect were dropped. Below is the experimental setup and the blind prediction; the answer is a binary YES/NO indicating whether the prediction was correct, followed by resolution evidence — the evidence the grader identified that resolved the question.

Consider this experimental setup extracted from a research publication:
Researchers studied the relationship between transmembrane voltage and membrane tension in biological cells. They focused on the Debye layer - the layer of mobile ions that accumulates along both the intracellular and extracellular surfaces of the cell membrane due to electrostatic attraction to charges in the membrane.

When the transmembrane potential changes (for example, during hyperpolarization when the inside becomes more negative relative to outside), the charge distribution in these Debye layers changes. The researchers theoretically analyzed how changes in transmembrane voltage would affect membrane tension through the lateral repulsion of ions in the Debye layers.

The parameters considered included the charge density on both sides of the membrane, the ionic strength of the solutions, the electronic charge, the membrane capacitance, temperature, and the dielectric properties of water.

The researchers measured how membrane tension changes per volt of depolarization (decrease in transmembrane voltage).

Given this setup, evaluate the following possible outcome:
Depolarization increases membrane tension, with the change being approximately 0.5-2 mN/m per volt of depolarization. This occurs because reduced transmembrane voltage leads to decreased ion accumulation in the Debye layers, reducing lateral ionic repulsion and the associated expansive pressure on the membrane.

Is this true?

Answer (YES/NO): NO